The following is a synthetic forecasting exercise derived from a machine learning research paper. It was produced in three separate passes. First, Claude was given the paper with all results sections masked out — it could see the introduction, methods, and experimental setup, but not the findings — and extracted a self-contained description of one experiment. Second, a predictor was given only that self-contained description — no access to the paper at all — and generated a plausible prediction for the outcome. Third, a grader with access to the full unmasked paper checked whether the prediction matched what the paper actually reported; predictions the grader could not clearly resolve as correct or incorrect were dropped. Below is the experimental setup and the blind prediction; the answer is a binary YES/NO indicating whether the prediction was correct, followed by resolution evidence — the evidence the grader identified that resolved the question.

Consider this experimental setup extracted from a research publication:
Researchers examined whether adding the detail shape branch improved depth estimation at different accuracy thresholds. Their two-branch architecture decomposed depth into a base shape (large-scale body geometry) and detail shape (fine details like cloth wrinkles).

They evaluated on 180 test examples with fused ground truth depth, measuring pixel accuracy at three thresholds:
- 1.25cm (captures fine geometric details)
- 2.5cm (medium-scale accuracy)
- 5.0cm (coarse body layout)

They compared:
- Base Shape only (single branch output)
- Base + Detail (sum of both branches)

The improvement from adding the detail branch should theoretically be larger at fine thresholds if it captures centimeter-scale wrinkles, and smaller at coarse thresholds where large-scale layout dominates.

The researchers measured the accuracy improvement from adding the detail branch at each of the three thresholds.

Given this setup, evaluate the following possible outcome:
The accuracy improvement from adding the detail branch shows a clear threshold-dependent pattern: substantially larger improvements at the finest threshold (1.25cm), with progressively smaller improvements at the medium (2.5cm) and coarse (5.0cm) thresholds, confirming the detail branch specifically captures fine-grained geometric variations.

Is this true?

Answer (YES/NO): YES